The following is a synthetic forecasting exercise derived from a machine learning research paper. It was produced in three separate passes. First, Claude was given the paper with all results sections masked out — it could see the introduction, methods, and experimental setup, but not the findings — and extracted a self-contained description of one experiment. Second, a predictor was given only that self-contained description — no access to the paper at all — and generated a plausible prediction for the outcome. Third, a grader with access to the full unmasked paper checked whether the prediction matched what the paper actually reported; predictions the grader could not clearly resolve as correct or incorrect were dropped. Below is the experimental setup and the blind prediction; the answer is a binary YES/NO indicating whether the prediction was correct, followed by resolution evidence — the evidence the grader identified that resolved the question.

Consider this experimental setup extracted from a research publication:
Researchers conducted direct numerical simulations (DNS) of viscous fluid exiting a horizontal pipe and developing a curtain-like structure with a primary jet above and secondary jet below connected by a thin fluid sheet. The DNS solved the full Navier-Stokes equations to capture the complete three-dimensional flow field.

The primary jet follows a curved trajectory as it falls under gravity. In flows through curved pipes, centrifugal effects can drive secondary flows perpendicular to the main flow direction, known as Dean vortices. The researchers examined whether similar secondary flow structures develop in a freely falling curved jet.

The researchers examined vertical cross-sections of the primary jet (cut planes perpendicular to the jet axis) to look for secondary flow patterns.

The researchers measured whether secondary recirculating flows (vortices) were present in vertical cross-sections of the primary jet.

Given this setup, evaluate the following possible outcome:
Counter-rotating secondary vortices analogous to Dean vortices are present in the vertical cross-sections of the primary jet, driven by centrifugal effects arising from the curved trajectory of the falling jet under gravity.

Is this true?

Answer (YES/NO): YES